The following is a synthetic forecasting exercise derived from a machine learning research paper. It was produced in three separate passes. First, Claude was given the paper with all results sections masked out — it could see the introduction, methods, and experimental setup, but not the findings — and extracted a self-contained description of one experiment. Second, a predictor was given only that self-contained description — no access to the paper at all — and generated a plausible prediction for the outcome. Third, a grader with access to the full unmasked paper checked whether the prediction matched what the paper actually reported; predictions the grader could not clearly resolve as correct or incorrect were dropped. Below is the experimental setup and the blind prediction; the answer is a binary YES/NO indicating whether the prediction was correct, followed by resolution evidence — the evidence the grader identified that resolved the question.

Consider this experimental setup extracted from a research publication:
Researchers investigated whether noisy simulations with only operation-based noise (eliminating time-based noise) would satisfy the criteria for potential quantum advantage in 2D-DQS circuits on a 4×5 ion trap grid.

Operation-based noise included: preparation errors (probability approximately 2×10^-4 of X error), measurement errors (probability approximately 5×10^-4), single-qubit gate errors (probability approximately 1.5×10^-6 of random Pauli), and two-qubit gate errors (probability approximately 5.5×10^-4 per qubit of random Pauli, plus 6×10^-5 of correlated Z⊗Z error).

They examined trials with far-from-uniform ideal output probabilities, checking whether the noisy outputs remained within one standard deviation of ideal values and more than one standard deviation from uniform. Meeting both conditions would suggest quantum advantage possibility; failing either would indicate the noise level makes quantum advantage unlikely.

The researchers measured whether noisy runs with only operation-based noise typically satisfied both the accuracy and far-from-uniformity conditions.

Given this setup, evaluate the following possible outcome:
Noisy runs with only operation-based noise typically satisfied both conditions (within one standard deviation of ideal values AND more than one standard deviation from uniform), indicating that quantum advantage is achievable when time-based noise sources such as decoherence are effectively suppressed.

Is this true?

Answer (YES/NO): YES